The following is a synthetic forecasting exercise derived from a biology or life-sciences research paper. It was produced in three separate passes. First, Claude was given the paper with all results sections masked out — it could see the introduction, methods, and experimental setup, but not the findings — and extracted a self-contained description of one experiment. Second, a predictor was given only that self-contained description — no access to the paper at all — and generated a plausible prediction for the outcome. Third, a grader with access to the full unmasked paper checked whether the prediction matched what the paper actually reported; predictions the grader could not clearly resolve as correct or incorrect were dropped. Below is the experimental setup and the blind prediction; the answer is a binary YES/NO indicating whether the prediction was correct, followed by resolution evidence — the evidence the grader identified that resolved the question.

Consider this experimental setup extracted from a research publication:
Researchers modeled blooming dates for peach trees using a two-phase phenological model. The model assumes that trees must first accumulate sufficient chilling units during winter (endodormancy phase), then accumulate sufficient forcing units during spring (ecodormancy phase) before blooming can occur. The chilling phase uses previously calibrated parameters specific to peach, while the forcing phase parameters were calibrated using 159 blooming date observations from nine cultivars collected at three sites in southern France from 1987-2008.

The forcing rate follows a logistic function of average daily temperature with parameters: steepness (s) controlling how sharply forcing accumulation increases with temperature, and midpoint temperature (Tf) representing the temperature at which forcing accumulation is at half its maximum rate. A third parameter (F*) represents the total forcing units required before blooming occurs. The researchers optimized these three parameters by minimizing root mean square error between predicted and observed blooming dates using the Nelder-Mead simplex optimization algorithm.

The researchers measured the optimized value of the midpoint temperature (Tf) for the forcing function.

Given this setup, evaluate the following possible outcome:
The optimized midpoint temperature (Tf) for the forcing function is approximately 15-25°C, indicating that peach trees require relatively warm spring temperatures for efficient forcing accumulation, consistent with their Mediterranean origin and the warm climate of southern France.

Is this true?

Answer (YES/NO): NO